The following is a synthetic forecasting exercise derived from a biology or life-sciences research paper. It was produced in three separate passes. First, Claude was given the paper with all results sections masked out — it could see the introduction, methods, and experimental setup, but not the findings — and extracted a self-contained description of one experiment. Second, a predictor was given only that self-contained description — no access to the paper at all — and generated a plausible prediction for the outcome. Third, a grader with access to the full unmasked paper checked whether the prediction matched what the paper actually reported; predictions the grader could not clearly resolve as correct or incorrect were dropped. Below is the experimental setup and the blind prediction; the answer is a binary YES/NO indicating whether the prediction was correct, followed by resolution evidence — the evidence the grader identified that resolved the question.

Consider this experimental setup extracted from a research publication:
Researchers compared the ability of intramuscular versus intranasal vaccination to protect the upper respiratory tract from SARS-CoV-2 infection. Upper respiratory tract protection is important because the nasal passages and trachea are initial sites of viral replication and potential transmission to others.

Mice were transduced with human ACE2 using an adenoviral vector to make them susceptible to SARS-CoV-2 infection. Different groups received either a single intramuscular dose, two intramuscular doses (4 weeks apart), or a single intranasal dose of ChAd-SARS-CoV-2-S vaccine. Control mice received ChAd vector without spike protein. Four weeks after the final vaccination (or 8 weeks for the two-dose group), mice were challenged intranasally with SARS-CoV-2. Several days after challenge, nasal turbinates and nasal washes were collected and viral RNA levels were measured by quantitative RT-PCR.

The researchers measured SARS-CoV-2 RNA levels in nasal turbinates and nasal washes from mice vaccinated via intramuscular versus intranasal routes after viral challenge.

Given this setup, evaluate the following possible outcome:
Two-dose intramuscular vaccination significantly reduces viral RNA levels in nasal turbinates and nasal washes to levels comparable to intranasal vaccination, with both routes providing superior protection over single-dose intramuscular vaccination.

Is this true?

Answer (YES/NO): NO